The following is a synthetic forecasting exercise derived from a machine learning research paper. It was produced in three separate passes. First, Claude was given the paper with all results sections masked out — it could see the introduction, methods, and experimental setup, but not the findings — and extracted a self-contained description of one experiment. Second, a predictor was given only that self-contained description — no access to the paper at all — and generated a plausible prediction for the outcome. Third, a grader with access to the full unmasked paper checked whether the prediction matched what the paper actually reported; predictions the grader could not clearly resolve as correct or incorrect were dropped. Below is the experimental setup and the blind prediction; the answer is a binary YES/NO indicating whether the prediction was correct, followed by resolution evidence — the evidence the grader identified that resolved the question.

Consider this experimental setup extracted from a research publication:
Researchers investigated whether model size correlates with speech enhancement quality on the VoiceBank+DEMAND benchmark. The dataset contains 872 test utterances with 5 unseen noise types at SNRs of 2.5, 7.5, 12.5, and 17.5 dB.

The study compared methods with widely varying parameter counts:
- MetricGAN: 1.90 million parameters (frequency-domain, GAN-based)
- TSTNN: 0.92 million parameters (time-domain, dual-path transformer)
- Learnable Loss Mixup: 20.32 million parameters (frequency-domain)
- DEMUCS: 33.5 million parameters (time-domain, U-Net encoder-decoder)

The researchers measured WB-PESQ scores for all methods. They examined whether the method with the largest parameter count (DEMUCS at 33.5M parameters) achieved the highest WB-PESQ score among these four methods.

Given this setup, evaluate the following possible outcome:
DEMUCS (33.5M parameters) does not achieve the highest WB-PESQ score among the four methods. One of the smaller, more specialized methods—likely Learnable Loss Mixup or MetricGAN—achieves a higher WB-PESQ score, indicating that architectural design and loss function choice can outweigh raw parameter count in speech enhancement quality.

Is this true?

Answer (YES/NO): YES